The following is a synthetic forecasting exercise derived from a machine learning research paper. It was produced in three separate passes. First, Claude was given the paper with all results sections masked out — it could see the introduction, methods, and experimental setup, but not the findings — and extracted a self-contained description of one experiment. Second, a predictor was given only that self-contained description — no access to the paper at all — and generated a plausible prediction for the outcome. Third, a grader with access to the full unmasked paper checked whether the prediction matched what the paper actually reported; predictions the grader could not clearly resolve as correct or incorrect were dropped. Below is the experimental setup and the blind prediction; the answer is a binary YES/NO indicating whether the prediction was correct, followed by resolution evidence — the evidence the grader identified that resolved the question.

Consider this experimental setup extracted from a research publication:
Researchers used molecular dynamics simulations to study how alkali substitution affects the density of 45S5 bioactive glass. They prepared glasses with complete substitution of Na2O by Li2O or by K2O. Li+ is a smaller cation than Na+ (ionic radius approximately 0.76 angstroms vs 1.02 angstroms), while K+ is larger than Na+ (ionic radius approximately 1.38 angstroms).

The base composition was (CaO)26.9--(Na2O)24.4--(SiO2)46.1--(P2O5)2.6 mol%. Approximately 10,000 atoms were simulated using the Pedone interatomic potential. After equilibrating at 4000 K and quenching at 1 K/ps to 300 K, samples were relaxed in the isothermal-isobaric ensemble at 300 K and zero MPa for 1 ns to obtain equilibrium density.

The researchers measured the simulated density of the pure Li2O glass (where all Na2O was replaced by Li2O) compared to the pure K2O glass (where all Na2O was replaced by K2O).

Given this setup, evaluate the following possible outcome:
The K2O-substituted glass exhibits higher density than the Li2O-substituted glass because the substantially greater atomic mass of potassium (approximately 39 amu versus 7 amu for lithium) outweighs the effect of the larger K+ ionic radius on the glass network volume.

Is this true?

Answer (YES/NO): NO